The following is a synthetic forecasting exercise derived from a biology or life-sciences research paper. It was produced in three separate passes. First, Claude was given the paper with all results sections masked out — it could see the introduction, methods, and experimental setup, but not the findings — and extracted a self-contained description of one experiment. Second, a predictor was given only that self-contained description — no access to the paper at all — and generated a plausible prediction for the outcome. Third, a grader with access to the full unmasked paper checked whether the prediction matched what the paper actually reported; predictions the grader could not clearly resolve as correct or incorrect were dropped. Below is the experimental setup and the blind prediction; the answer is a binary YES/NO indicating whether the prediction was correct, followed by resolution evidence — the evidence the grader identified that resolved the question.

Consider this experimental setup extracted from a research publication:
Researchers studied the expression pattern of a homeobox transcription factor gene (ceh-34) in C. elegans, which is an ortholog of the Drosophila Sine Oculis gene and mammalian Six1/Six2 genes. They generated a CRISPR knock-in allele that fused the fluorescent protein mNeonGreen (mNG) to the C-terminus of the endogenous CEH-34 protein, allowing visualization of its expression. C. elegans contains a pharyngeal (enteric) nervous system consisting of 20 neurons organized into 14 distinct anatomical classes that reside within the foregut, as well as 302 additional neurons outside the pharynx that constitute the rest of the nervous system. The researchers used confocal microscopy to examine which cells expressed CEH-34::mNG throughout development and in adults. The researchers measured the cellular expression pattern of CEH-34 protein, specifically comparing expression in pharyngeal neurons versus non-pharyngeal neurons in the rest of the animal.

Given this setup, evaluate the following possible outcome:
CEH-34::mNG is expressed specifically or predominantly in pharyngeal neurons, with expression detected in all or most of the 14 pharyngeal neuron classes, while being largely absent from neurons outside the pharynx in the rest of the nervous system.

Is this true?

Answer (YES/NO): YES